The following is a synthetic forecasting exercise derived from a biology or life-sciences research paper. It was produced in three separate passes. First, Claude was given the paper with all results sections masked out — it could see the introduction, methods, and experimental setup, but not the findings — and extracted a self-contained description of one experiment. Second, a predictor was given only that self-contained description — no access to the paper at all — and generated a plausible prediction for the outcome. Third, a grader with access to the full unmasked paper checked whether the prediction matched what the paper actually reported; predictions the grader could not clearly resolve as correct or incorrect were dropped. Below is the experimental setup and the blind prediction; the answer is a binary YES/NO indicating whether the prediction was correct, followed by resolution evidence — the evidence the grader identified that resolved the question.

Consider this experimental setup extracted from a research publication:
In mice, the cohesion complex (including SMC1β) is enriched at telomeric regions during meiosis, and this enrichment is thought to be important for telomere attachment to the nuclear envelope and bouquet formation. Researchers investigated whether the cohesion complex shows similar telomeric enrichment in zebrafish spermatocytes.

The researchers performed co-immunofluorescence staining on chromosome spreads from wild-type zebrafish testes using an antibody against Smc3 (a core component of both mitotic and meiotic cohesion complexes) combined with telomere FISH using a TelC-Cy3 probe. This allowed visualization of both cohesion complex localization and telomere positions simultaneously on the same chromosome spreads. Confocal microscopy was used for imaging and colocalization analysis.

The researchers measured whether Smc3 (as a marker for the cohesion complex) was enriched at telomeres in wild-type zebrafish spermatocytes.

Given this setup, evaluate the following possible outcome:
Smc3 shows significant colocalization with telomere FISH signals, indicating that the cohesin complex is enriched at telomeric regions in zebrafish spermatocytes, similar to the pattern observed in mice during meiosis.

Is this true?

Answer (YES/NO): NO